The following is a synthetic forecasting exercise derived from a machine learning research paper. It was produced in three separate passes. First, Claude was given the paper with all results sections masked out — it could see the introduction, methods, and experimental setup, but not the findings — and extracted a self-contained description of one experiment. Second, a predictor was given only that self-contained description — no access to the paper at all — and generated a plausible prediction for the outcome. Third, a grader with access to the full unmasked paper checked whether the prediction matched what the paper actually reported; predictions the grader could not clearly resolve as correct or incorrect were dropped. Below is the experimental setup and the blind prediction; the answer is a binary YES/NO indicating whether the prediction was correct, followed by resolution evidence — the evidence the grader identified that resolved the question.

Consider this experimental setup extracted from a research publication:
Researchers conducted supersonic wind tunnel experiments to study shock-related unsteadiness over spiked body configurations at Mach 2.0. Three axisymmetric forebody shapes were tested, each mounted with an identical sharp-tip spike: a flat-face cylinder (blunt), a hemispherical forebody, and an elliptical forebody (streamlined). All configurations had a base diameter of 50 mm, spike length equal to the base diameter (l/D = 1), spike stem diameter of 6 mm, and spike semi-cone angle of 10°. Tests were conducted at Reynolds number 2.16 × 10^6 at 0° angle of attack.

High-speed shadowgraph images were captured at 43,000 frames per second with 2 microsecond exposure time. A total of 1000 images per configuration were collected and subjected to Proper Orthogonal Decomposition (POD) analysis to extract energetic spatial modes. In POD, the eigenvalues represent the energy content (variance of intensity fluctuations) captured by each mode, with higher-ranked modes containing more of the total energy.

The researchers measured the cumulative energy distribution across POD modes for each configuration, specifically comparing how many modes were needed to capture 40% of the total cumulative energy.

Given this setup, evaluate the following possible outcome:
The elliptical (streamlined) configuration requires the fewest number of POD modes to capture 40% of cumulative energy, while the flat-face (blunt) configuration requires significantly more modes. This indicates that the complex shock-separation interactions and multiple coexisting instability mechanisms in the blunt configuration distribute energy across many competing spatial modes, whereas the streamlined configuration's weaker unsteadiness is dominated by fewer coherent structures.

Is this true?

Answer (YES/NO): NO